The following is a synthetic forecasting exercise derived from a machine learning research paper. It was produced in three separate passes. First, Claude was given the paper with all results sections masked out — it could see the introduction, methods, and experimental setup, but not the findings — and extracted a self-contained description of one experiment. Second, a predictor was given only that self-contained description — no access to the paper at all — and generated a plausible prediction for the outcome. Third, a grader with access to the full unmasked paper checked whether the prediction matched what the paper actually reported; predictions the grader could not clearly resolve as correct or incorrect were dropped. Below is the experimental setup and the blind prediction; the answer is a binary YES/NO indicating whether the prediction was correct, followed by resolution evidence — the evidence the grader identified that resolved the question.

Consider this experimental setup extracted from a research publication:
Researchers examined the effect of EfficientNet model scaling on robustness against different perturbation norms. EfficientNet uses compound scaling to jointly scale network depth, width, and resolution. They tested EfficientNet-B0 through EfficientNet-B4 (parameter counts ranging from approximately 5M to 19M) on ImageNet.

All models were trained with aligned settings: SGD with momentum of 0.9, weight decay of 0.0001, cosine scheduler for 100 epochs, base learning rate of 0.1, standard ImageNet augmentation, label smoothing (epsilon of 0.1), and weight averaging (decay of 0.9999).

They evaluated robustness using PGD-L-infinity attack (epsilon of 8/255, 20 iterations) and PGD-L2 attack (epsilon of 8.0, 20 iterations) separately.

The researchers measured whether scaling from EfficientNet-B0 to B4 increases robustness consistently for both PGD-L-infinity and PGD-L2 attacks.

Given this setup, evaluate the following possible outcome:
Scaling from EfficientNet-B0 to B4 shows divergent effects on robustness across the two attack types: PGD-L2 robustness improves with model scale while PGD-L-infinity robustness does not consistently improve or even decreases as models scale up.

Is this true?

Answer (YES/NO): YES